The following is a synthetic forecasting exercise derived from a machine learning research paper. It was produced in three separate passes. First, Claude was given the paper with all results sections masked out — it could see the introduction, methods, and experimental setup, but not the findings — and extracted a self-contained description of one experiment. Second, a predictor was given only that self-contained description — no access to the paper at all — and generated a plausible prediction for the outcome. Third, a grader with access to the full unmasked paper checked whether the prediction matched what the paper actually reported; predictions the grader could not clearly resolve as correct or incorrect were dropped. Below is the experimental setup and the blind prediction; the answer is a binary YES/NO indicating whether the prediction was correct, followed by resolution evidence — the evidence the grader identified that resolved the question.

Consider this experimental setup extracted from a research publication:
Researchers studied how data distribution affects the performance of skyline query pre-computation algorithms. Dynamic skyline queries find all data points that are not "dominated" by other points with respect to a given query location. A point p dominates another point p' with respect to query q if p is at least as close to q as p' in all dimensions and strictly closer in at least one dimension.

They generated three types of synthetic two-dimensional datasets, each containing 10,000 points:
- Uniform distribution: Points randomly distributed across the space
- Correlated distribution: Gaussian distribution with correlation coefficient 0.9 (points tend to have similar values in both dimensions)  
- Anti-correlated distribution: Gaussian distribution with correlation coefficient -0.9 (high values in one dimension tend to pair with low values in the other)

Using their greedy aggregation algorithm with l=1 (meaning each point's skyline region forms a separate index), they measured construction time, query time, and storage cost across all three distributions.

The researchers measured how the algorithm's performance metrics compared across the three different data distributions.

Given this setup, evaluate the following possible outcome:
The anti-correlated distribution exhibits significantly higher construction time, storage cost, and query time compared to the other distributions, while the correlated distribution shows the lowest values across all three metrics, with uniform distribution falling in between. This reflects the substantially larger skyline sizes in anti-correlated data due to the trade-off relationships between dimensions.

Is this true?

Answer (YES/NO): NO